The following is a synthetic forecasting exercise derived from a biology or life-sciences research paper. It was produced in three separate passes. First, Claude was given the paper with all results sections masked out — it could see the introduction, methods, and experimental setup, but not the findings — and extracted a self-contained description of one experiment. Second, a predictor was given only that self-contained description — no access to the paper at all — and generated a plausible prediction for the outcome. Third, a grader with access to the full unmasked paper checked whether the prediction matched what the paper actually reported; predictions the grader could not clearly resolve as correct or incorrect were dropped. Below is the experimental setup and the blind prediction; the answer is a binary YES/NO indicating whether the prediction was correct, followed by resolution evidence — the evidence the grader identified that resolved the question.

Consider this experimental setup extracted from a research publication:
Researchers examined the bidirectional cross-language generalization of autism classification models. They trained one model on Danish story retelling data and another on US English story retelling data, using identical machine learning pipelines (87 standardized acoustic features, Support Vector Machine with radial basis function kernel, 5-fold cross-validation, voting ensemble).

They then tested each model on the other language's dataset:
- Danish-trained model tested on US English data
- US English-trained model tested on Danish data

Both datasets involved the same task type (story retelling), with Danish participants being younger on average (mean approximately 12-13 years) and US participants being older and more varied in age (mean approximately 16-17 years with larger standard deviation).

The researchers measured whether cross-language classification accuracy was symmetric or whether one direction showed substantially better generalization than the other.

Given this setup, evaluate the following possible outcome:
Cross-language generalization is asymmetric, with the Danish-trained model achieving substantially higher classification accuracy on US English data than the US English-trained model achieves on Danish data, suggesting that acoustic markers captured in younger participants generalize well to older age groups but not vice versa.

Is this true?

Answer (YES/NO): NO